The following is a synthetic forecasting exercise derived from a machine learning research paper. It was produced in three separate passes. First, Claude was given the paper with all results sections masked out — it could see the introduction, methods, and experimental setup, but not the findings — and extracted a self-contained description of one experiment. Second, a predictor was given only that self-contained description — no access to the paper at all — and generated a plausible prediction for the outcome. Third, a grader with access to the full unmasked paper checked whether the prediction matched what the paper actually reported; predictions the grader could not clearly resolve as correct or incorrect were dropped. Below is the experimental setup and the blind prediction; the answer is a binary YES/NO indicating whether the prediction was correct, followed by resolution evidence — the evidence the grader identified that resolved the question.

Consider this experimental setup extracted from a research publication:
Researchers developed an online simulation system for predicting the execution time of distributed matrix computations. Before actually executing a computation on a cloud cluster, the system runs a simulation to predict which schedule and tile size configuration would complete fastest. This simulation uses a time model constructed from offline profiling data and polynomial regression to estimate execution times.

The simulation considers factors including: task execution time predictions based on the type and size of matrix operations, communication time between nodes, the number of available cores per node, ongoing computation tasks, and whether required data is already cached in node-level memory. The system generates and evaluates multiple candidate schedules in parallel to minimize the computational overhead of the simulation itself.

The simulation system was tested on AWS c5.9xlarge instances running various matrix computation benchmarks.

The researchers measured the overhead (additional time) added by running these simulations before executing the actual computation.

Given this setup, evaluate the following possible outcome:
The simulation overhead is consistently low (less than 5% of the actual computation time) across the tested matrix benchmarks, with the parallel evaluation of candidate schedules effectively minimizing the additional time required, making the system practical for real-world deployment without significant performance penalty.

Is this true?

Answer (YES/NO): NO